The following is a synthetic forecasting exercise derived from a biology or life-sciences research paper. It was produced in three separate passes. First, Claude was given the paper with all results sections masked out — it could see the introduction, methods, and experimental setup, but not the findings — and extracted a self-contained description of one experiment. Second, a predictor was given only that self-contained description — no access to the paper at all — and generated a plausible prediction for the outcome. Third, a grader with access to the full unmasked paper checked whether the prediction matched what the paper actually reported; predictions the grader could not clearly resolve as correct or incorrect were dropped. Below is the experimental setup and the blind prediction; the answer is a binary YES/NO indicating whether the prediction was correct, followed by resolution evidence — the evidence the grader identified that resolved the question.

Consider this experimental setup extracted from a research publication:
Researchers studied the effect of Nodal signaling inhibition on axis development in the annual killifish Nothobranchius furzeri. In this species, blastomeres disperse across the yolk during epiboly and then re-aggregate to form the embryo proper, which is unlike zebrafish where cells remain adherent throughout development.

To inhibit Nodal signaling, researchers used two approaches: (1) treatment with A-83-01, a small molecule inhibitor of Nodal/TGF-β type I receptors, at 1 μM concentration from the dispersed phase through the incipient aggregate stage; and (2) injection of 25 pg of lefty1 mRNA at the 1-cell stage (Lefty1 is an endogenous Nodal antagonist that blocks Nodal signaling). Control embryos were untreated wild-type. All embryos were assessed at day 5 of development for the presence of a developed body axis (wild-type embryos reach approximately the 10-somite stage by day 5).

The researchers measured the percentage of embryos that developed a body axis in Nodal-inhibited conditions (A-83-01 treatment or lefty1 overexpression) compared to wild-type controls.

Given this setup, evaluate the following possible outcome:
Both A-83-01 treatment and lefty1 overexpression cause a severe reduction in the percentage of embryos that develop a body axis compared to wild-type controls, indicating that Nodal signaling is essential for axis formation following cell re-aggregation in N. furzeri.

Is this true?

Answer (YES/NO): YES